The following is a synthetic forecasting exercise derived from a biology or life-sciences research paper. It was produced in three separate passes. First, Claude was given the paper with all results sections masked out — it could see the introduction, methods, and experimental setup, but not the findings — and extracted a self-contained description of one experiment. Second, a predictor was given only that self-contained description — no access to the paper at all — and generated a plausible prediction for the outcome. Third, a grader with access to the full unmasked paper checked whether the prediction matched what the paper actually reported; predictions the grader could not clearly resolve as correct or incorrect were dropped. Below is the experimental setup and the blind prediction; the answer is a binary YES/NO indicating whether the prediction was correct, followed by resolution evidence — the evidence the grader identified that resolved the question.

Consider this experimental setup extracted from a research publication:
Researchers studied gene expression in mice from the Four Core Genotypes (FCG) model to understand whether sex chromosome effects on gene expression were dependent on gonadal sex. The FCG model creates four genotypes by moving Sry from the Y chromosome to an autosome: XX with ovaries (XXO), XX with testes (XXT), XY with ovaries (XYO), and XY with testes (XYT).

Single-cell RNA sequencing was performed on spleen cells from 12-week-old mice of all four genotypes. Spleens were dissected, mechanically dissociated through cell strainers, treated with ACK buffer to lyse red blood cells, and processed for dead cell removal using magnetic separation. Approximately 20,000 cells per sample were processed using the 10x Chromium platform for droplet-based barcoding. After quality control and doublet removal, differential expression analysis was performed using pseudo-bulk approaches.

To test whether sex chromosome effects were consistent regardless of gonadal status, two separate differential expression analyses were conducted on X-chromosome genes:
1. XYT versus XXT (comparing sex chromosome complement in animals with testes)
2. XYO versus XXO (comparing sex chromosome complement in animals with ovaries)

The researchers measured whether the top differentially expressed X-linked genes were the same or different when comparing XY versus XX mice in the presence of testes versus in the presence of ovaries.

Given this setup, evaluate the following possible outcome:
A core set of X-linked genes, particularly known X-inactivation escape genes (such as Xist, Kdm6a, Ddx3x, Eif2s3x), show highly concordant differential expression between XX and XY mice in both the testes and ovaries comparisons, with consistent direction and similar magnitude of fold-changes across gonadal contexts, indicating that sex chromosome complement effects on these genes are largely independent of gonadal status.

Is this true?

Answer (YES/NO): NO